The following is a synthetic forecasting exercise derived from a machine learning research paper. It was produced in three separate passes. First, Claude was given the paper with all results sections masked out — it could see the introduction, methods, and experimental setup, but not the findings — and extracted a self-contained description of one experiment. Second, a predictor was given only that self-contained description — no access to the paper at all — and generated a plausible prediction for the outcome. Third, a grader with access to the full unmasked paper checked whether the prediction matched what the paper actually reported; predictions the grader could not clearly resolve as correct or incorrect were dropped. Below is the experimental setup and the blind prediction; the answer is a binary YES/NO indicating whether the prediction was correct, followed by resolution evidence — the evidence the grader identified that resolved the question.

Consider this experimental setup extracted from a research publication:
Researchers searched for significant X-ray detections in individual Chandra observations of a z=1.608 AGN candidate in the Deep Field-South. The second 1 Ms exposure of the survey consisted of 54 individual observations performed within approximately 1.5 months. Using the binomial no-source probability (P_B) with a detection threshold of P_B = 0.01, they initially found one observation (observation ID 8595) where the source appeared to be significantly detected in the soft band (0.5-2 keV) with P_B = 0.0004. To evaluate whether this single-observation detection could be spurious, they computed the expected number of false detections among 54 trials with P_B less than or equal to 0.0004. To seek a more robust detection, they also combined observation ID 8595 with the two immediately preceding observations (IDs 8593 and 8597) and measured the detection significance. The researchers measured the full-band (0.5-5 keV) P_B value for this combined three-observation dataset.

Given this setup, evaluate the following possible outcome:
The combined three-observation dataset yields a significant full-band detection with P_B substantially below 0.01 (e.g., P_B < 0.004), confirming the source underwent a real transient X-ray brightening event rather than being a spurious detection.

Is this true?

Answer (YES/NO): YES